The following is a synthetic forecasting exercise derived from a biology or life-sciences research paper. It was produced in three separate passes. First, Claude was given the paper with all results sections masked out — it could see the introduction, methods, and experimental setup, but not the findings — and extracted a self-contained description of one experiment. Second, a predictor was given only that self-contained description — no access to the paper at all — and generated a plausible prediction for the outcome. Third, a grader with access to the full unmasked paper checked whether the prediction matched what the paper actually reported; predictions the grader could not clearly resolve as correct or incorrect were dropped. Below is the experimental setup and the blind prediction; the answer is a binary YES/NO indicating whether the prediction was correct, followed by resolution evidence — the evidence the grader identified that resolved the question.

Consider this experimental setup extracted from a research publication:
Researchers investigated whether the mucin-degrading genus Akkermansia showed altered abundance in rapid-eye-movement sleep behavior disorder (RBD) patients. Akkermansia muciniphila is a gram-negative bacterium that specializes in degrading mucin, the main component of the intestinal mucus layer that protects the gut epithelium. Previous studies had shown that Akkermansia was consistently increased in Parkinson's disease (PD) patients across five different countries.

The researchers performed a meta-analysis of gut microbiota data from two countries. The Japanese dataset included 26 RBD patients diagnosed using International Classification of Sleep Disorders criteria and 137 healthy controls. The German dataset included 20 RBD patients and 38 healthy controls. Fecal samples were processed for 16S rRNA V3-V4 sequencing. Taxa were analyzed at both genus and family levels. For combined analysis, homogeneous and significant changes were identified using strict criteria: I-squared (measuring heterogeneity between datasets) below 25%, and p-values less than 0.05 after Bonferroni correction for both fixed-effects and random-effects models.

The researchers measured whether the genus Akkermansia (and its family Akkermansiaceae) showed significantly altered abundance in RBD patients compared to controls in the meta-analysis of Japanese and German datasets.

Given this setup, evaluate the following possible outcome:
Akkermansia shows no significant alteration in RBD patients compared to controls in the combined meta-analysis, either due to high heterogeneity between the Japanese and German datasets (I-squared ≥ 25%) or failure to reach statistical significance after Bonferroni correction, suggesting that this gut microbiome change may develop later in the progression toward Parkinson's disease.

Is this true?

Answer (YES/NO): NO